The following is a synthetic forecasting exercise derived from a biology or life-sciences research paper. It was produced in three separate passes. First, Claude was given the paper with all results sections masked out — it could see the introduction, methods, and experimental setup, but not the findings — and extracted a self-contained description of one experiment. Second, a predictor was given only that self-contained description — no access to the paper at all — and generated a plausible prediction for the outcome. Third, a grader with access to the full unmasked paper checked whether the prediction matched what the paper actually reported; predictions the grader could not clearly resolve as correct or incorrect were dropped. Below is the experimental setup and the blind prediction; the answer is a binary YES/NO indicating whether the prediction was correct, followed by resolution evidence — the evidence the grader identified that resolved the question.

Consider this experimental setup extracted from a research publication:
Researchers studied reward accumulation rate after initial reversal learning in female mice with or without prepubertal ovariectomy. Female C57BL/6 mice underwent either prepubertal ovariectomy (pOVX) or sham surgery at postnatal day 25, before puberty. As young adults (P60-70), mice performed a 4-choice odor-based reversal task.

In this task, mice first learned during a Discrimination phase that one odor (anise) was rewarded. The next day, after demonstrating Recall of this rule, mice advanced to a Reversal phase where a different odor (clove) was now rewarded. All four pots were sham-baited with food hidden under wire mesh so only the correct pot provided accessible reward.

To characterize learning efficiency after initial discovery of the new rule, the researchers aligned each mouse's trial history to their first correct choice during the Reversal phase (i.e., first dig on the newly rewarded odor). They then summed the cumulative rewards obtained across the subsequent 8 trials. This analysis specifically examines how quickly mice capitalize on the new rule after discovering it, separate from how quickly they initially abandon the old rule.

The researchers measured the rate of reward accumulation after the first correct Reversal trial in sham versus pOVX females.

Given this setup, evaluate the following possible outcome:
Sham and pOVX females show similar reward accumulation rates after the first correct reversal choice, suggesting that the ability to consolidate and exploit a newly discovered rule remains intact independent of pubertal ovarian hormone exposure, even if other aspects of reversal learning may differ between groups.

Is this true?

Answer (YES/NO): NO